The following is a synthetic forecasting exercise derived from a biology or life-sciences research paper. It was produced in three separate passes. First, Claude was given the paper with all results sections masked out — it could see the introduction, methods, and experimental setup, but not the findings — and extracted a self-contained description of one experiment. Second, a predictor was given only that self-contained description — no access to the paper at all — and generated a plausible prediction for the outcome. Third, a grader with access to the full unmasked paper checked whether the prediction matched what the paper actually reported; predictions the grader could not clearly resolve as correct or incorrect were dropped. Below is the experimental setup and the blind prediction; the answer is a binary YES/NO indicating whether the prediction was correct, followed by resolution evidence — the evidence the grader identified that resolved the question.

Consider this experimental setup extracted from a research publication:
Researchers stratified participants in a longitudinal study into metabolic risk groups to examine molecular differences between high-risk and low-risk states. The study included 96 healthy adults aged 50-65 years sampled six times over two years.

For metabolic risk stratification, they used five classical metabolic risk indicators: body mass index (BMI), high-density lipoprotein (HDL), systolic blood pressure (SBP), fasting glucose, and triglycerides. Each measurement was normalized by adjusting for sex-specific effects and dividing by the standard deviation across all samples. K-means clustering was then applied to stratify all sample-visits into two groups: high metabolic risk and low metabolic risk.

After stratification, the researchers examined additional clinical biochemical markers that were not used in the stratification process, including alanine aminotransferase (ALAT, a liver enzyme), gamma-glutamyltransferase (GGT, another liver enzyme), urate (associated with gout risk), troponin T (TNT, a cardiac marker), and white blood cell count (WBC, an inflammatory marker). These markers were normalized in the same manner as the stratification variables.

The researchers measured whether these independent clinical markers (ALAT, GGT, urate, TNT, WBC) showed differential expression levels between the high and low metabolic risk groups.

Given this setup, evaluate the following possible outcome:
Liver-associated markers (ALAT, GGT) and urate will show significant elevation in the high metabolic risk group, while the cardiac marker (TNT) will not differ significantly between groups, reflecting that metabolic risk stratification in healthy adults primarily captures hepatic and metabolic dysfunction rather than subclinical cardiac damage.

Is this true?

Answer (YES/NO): NO